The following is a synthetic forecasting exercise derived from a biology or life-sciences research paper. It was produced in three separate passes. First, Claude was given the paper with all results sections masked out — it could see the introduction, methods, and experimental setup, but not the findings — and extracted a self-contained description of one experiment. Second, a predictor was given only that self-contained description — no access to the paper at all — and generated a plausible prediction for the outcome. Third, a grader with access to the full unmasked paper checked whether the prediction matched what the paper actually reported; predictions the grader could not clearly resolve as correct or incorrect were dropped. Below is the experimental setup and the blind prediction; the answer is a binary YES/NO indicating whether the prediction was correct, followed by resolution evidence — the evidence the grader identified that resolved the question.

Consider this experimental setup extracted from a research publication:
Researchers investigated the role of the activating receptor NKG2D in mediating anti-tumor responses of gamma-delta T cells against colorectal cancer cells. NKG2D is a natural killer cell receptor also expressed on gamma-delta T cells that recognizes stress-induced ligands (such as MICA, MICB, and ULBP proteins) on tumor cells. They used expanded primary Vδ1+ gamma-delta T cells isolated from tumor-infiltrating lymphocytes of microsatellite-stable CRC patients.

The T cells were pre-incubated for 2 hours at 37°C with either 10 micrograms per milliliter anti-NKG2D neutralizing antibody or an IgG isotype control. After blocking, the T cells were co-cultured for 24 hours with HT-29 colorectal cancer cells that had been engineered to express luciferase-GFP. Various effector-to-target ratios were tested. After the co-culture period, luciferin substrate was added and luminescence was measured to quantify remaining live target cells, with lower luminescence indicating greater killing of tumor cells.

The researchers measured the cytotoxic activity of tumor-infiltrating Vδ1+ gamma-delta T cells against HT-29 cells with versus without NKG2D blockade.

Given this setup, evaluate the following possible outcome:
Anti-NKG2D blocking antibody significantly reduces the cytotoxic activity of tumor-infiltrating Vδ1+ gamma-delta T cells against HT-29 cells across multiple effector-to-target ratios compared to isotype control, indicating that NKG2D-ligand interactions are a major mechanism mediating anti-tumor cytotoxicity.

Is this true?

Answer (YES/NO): NO